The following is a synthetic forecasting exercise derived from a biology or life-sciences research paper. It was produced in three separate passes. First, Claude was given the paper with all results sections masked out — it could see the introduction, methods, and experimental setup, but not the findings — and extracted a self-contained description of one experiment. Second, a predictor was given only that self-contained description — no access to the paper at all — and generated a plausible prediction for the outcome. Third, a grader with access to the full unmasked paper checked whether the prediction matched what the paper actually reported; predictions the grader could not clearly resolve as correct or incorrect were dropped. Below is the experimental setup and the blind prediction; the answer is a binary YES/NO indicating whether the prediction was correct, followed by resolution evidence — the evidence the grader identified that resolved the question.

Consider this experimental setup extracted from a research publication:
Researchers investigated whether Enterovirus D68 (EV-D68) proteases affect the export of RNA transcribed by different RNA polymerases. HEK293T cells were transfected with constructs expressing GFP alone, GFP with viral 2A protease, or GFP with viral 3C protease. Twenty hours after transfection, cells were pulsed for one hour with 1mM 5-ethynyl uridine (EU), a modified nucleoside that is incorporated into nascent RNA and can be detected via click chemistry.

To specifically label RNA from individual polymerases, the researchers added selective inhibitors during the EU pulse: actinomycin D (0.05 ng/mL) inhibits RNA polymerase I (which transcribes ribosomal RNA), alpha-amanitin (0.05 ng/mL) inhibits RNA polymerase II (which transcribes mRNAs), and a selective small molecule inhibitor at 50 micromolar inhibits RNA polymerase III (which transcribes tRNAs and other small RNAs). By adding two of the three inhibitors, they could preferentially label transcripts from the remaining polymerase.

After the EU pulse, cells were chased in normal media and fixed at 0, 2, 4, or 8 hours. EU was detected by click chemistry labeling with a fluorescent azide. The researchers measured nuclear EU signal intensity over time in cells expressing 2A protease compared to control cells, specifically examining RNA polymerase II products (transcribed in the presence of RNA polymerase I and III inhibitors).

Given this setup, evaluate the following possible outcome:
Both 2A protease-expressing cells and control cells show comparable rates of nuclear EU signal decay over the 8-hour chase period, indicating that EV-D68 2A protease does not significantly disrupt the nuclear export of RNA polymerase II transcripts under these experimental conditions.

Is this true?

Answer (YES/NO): YES